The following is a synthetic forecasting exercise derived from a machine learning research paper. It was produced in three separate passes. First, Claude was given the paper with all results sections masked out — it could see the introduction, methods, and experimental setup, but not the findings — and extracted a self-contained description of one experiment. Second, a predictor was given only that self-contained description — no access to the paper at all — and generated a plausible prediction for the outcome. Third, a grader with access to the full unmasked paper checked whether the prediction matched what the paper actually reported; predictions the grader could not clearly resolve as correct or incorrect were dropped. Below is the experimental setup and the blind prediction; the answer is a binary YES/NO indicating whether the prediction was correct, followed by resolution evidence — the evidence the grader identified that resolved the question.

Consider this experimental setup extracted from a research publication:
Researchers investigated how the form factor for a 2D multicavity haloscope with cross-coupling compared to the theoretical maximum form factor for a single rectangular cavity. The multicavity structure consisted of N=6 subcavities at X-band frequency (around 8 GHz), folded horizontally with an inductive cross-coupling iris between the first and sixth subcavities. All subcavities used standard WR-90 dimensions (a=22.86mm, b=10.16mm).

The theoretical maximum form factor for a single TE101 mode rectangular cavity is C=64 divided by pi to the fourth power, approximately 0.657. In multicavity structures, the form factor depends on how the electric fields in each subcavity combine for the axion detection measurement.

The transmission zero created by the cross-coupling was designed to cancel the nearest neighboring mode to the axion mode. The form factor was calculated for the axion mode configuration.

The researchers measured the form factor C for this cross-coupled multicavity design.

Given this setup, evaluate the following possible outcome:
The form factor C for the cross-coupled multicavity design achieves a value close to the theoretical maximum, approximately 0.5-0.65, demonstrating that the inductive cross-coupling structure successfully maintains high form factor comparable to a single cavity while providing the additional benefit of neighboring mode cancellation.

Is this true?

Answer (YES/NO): NO